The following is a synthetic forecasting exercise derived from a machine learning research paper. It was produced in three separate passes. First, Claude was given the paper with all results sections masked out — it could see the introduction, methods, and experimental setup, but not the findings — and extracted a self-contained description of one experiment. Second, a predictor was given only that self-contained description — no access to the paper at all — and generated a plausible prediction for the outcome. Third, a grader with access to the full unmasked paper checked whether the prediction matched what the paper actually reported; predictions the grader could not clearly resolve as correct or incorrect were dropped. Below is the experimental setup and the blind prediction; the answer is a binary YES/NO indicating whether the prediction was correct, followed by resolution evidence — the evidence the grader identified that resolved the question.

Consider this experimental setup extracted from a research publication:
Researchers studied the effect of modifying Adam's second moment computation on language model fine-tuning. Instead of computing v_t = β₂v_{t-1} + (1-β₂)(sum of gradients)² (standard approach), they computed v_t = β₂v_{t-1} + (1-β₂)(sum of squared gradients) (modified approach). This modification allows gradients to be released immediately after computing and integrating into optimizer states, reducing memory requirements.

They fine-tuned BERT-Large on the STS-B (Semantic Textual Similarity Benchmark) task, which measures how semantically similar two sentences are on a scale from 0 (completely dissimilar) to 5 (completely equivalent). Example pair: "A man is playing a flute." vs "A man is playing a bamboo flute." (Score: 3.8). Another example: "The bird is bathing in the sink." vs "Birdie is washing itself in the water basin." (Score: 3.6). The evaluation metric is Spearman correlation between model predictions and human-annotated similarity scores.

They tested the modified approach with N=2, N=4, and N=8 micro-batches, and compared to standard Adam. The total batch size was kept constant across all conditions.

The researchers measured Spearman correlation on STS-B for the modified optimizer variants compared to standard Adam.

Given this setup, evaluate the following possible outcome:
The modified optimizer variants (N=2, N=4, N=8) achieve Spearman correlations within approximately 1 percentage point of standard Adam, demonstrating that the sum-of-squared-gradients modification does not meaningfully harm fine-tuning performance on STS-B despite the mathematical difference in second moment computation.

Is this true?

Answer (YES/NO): NO